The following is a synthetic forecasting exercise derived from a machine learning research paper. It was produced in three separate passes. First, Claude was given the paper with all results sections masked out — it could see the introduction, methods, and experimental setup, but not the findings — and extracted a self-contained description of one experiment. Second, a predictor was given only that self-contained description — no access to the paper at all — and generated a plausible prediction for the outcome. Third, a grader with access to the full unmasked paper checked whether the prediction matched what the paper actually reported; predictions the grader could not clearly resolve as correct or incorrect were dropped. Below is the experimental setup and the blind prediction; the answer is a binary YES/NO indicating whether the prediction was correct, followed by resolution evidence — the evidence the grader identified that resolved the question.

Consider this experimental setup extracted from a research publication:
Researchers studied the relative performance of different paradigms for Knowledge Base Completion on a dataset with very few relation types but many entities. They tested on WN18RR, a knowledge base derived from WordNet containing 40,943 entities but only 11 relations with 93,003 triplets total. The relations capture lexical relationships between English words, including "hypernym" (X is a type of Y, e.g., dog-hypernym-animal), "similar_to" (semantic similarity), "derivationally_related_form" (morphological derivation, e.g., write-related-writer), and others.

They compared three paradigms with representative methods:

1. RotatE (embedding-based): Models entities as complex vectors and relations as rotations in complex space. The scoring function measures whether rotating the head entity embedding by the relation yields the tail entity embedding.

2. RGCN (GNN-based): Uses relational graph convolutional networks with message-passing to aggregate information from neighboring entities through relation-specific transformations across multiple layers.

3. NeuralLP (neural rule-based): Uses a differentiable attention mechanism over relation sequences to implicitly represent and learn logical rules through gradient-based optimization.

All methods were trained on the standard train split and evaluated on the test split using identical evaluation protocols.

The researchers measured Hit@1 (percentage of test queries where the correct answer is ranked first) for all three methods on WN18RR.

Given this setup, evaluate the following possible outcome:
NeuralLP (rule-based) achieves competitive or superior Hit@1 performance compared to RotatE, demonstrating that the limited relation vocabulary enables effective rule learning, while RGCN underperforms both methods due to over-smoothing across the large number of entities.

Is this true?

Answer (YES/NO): NO